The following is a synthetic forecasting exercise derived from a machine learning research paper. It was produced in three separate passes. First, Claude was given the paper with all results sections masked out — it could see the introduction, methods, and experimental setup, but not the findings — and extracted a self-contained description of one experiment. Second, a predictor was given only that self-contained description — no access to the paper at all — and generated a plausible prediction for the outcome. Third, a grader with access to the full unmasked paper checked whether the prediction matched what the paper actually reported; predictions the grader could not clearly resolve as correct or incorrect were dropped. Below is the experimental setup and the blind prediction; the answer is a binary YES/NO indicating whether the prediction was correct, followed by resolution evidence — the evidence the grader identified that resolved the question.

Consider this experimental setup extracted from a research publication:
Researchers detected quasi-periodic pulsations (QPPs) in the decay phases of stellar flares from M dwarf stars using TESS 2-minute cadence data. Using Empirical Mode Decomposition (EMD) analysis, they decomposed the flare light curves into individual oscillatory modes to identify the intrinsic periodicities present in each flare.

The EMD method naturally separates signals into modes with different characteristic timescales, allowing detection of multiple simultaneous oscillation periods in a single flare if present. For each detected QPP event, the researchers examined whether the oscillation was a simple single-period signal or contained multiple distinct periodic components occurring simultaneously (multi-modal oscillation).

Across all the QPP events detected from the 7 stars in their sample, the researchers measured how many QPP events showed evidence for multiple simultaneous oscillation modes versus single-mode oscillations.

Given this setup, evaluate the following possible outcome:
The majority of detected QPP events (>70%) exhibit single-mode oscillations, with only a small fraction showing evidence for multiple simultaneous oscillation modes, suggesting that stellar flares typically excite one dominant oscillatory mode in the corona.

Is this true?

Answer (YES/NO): YES